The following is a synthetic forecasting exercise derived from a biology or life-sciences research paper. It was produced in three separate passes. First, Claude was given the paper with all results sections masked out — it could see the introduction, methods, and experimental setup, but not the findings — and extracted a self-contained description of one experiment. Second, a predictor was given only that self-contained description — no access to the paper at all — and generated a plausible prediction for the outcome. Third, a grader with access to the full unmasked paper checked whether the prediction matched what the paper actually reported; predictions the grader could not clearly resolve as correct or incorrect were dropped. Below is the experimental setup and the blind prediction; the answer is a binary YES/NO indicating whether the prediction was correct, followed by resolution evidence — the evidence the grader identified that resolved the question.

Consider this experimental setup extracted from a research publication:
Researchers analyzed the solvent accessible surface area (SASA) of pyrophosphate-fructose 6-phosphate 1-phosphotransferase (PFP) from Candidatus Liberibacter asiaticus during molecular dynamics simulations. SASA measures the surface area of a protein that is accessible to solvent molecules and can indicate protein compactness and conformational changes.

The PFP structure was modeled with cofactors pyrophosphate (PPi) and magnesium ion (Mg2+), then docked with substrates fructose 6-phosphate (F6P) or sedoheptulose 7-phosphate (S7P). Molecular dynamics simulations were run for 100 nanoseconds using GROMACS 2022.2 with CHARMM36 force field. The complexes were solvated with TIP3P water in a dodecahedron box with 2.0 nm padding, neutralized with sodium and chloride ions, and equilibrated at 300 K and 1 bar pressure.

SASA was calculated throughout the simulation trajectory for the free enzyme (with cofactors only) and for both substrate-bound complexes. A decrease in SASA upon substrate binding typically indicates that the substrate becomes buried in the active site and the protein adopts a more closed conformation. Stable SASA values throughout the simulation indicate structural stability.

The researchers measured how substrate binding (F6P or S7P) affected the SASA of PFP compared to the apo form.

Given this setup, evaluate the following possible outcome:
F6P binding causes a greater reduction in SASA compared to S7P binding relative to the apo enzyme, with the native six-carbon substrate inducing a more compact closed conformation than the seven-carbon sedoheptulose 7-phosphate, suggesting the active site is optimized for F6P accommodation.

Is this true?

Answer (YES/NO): NO